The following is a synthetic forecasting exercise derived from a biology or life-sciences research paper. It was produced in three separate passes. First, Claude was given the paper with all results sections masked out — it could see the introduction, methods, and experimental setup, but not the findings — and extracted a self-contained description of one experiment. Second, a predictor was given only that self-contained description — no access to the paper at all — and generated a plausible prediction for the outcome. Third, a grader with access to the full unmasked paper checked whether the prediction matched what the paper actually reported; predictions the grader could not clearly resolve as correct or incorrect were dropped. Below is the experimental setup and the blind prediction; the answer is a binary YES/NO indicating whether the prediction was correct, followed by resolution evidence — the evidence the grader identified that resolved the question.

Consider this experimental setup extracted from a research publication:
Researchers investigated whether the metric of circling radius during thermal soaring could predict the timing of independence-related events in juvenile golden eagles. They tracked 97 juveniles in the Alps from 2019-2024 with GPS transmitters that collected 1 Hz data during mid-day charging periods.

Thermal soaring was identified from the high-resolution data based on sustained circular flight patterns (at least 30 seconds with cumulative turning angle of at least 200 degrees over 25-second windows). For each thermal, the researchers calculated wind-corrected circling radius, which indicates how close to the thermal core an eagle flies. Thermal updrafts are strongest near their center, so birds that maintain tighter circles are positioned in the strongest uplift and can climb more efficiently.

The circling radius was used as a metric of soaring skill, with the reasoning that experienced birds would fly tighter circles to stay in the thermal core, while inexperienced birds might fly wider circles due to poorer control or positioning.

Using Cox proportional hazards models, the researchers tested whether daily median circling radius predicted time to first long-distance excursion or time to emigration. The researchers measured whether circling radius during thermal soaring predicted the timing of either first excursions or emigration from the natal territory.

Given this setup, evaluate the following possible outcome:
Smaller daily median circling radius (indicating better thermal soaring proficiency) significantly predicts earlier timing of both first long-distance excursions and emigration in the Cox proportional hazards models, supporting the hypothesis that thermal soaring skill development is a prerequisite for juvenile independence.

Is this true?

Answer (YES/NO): NO